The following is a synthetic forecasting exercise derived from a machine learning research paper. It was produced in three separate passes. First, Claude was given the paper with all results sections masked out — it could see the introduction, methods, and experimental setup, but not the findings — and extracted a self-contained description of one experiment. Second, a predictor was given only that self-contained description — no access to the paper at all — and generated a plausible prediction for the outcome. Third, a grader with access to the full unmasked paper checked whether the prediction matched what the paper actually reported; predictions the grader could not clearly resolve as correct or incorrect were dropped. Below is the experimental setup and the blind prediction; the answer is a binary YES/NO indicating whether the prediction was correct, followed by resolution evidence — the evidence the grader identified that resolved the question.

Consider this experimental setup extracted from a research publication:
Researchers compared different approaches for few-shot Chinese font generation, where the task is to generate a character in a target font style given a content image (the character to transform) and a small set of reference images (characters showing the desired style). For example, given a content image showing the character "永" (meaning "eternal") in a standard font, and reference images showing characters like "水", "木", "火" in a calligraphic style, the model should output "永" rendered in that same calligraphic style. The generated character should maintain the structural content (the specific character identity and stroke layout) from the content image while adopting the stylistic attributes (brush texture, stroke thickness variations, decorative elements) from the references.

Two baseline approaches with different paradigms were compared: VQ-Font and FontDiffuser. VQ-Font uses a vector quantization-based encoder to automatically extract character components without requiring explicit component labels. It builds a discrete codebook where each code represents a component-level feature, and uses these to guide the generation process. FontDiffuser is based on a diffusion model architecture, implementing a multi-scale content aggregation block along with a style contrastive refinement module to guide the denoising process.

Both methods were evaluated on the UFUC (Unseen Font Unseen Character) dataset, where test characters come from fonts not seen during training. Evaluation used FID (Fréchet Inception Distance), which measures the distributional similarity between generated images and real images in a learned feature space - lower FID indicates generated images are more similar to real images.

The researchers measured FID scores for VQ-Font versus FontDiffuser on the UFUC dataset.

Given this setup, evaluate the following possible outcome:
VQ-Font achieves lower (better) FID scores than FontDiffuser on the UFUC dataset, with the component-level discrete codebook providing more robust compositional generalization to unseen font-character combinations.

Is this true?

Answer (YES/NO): YES